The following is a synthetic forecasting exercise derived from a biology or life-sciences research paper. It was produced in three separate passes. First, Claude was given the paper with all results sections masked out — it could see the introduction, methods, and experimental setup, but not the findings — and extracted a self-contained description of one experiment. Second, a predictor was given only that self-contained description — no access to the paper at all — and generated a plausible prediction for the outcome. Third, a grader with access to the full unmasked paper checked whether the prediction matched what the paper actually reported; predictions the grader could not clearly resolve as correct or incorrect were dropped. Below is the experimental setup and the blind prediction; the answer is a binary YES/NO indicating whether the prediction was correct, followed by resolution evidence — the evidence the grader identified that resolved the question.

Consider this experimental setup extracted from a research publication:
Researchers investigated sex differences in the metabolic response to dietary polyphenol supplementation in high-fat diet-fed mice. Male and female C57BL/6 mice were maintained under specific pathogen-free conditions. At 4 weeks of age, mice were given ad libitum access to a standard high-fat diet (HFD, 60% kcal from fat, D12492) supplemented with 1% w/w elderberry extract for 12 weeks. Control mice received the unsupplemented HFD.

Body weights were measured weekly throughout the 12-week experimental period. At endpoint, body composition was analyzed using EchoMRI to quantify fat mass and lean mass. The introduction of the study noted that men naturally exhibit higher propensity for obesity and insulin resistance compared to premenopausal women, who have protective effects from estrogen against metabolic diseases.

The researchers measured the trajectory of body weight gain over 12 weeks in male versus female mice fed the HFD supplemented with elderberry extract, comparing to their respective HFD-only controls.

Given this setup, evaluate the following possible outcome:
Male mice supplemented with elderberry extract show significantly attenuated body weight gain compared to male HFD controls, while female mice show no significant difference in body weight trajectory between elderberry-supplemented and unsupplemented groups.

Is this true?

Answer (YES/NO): NO